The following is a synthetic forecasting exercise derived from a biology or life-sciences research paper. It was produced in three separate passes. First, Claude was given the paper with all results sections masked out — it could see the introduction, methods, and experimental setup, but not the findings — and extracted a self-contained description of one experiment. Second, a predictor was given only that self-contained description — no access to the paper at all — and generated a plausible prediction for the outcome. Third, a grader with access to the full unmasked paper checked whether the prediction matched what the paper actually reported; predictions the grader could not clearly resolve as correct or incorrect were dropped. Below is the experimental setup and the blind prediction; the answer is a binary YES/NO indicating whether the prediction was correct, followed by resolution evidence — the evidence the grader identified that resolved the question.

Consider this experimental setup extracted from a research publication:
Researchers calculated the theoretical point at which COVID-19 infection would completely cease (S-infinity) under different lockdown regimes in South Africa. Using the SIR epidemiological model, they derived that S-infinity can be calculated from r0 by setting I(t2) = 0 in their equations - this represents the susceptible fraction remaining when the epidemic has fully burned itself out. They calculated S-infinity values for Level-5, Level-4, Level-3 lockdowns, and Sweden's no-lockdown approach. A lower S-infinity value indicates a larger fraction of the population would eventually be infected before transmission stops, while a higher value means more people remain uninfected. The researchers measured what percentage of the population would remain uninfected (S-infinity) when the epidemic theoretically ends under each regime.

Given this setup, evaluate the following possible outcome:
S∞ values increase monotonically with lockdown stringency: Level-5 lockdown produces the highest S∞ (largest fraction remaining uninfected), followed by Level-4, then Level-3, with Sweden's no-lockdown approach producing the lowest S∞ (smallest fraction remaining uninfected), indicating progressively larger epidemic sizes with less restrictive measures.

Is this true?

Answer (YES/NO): NO